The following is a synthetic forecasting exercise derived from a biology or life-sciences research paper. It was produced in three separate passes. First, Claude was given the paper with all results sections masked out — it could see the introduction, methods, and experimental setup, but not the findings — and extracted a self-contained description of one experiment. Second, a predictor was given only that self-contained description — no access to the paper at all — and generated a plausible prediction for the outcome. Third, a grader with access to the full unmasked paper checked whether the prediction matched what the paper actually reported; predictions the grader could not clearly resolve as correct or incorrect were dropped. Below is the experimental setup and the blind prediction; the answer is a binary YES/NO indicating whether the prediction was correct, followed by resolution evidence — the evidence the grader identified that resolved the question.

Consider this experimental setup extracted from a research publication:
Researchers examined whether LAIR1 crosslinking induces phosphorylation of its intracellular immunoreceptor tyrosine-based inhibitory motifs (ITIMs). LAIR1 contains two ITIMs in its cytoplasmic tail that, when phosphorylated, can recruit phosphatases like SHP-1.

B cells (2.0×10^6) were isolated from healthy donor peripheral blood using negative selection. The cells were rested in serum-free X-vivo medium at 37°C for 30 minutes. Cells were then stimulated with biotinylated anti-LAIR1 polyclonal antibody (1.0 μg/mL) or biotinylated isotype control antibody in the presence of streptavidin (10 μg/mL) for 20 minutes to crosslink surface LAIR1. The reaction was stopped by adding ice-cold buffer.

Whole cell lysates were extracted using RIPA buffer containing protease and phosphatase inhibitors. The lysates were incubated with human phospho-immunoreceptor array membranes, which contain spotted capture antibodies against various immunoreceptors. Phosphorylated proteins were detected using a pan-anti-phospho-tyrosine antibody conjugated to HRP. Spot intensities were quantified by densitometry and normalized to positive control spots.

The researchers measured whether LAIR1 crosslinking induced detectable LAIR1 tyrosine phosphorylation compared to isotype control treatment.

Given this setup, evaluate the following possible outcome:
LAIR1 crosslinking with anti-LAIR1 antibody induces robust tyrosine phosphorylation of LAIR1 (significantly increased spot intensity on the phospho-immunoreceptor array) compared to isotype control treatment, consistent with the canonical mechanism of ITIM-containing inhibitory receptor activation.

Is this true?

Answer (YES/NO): YES